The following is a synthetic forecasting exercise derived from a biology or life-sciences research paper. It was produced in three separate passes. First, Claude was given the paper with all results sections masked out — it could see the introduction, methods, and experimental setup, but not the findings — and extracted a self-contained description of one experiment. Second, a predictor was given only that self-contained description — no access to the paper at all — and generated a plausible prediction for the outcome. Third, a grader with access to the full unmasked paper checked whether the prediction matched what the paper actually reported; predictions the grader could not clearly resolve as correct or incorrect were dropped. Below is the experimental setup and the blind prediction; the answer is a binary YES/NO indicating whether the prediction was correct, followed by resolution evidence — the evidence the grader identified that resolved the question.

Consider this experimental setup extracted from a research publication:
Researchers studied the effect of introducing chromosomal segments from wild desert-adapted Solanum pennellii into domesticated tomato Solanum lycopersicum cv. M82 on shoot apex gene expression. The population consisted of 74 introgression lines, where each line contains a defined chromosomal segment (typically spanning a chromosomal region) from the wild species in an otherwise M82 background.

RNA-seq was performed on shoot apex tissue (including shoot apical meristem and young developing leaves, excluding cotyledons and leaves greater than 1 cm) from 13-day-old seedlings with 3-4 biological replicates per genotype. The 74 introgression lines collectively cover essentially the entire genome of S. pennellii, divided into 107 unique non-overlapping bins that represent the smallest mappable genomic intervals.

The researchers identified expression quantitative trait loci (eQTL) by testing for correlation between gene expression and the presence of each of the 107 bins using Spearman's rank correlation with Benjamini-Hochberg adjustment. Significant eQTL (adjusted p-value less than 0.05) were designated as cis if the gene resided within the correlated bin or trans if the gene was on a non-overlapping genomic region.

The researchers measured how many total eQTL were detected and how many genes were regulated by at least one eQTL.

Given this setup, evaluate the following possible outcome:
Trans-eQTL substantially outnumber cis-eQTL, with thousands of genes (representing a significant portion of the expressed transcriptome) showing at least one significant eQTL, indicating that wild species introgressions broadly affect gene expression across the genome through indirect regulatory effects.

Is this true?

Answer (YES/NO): NO